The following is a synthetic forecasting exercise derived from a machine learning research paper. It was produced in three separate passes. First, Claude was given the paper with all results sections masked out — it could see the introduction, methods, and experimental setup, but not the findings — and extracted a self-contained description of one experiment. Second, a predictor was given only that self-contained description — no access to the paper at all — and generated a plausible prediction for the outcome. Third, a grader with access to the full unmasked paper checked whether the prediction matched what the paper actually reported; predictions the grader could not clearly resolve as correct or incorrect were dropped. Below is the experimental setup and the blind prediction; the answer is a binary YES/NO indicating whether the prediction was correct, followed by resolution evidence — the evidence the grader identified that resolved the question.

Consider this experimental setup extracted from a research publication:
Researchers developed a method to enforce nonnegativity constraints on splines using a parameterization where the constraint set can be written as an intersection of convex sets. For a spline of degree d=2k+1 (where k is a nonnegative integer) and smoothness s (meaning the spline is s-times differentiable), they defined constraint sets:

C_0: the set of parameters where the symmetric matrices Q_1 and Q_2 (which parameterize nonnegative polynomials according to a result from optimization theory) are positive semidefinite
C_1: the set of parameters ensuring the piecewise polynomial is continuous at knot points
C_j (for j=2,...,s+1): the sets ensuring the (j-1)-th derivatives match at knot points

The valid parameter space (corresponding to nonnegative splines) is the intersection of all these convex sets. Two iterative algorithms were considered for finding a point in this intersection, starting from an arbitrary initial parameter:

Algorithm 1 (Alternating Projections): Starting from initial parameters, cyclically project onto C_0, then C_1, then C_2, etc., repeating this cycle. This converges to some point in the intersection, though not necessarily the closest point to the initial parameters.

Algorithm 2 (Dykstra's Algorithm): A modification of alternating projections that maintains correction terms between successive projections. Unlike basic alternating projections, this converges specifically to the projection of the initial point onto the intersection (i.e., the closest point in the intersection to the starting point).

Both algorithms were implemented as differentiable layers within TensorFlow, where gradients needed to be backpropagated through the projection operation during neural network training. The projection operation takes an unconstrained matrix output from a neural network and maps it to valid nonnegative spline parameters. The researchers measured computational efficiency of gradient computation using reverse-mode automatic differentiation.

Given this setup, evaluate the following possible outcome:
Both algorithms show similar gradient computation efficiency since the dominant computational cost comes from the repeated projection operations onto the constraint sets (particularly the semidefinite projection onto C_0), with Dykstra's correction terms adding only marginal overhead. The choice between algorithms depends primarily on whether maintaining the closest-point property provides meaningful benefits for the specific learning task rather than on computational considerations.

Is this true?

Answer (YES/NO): NO